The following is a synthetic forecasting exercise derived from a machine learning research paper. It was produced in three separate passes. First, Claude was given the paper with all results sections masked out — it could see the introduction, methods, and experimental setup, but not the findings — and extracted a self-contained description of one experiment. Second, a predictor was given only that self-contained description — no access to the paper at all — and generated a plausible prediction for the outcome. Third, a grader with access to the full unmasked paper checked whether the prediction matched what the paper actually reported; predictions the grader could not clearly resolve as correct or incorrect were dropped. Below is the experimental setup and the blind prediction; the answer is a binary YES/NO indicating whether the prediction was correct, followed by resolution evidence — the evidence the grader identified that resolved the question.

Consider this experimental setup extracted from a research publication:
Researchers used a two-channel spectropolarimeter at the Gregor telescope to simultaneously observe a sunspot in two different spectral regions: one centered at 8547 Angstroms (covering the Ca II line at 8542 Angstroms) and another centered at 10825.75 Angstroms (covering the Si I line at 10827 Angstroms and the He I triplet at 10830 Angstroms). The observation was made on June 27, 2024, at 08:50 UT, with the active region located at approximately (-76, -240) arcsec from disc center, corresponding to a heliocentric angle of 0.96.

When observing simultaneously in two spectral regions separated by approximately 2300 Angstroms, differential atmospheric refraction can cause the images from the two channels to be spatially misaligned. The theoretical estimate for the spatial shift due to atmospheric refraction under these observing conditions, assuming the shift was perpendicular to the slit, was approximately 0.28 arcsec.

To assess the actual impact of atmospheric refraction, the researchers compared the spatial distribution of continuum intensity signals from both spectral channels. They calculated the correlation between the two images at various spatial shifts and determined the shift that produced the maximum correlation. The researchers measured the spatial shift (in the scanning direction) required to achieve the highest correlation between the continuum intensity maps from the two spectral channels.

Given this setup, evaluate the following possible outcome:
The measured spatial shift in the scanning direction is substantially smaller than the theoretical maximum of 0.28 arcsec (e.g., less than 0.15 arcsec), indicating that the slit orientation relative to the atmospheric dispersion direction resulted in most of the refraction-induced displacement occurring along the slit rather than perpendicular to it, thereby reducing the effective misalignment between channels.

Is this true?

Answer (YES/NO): YES